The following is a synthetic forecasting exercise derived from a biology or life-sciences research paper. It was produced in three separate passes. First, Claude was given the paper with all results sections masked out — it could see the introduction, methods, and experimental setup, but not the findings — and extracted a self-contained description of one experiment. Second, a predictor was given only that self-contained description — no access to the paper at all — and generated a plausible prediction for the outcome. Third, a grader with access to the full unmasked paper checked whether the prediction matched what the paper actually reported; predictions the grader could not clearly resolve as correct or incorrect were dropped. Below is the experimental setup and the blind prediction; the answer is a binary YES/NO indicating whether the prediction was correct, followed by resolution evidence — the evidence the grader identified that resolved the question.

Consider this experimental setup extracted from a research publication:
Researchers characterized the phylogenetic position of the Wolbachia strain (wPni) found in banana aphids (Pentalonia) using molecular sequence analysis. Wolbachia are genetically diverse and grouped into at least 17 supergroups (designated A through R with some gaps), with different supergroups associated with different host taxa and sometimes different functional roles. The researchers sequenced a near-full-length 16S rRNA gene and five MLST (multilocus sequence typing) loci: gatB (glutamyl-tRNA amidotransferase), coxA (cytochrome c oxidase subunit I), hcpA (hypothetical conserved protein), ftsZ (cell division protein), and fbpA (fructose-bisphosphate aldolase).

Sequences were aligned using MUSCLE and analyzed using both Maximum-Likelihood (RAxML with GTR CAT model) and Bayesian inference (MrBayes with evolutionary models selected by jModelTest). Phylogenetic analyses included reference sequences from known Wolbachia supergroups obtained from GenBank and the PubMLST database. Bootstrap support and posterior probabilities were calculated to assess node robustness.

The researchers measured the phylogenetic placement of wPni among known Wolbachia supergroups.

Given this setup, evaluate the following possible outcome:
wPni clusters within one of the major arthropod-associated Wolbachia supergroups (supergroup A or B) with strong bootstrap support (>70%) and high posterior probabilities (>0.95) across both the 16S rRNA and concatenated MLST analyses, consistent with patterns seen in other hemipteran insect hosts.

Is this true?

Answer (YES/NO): NO